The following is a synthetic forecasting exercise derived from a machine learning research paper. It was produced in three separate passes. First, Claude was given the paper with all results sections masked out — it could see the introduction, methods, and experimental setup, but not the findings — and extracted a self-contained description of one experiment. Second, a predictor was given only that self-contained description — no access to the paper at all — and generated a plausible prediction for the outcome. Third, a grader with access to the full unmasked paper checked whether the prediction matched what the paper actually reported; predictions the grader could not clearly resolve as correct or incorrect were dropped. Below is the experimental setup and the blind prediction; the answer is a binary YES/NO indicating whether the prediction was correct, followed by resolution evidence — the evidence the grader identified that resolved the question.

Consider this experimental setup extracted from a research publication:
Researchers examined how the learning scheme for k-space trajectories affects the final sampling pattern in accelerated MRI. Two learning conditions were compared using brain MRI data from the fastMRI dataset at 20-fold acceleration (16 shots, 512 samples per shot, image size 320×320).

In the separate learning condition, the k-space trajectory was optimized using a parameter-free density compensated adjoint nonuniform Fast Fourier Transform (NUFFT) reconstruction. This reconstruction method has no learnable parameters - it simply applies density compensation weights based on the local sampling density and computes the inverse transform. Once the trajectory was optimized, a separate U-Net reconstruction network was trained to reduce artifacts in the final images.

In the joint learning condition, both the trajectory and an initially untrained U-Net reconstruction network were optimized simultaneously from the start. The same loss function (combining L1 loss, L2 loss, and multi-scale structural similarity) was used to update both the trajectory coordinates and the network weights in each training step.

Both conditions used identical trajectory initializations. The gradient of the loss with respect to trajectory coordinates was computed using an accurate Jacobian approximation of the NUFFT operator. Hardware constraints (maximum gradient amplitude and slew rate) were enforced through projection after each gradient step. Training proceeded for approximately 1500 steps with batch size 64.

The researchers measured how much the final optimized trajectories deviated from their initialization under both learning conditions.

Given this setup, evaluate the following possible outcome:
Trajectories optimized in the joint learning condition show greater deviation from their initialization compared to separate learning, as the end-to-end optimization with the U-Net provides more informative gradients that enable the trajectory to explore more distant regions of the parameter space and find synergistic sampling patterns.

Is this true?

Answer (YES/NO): NO